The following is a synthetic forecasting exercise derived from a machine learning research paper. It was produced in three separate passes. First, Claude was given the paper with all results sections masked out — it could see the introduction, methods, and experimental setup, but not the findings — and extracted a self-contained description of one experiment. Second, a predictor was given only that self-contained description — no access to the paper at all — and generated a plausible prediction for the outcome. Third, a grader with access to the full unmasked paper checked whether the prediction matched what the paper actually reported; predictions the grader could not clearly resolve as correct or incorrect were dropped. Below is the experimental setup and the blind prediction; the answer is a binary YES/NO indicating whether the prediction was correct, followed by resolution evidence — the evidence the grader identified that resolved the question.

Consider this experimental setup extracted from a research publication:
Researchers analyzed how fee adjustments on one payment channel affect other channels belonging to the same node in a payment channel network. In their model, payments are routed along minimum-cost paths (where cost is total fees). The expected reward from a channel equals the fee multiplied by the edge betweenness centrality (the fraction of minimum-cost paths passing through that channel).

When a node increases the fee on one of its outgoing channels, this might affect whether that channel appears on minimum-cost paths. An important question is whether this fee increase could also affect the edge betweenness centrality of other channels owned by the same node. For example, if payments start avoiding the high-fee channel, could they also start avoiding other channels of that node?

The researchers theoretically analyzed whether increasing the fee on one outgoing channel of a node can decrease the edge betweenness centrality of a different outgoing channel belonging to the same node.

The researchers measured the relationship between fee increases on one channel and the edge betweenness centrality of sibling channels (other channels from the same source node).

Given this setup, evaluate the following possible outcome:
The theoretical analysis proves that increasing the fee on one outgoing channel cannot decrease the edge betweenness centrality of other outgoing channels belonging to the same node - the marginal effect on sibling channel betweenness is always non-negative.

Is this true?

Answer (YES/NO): YES